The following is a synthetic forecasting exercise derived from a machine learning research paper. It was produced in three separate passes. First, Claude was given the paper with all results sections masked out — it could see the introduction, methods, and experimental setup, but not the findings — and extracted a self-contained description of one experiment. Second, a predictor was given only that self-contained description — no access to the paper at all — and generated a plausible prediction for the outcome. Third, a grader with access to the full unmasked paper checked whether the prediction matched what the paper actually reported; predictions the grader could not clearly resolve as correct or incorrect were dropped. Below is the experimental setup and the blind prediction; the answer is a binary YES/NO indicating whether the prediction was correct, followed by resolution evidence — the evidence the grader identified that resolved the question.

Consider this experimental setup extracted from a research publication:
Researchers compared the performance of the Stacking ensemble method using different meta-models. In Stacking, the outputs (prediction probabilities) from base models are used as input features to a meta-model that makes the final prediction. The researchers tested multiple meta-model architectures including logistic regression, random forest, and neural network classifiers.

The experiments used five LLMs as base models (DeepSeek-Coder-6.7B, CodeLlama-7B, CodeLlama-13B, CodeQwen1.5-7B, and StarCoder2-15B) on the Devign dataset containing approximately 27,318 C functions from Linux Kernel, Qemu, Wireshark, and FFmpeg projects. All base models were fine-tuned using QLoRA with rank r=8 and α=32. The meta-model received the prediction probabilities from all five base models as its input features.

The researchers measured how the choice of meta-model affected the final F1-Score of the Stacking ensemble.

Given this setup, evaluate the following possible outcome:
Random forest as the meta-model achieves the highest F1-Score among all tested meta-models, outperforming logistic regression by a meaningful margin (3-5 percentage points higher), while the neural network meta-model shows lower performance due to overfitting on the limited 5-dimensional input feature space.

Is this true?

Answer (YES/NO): NO